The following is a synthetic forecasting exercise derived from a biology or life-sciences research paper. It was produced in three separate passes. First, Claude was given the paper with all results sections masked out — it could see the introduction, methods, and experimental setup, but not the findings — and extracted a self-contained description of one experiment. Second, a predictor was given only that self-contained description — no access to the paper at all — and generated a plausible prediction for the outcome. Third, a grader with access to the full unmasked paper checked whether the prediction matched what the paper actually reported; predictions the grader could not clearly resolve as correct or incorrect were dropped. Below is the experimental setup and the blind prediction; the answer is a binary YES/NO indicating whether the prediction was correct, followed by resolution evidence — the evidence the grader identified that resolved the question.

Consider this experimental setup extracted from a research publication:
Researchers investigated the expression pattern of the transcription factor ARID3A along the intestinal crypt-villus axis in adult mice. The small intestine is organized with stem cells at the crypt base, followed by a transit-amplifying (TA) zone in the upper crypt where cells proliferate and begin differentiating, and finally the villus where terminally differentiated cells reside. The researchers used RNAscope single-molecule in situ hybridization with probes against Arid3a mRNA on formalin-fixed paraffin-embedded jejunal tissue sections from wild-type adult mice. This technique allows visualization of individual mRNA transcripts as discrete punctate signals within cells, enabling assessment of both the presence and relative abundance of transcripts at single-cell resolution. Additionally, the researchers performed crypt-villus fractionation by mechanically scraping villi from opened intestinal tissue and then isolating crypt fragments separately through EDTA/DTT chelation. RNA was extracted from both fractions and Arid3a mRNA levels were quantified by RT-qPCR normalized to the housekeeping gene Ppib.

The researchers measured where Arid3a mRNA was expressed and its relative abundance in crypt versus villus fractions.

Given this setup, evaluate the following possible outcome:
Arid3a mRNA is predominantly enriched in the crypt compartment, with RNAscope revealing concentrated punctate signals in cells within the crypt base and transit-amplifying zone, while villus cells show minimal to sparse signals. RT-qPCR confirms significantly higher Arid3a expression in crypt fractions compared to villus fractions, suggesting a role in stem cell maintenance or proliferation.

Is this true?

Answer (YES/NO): NO